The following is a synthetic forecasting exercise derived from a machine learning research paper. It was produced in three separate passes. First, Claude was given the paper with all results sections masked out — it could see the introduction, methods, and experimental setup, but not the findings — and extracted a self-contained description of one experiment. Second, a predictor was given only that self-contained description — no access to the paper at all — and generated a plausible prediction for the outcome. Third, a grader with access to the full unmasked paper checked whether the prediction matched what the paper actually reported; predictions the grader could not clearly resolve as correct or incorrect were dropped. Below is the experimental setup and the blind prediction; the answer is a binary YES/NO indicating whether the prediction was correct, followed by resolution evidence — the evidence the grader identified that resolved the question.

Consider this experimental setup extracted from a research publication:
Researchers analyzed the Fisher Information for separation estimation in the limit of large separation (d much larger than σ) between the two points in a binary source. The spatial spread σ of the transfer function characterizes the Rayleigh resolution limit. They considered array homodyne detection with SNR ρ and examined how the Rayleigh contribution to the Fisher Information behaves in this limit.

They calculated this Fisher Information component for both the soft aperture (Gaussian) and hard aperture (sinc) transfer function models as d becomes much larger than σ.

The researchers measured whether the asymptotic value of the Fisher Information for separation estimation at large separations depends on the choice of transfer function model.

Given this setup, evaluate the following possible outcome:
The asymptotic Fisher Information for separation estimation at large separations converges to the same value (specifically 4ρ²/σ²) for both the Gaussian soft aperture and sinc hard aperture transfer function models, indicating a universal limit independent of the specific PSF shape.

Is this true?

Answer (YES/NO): NO